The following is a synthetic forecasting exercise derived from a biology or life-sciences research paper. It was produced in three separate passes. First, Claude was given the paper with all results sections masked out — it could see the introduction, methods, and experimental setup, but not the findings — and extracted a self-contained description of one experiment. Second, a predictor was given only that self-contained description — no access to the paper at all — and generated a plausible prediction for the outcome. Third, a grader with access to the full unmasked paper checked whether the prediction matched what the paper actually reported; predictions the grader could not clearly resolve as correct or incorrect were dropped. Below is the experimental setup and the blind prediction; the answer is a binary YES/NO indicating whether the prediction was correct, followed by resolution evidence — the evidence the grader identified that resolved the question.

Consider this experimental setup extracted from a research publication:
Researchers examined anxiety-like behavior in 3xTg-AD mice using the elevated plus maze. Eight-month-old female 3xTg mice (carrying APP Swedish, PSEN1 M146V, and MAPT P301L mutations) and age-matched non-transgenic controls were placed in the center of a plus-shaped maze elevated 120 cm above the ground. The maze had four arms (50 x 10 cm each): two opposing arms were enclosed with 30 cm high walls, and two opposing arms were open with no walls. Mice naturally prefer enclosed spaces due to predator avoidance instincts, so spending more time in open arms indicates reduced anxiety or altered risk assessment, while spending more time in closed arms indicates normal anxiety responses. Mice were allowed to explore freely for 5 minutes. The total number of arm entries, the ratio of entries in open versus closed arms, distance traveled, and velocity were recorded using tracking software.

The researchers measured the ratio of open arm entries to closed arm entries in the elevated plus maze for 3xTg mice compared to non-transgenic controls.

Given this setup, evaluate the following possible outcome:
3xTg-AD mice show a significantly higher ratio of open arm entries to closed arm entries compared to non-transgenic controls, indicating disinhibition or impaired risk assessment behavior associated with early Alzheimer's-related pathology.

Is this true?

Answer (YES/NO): NO